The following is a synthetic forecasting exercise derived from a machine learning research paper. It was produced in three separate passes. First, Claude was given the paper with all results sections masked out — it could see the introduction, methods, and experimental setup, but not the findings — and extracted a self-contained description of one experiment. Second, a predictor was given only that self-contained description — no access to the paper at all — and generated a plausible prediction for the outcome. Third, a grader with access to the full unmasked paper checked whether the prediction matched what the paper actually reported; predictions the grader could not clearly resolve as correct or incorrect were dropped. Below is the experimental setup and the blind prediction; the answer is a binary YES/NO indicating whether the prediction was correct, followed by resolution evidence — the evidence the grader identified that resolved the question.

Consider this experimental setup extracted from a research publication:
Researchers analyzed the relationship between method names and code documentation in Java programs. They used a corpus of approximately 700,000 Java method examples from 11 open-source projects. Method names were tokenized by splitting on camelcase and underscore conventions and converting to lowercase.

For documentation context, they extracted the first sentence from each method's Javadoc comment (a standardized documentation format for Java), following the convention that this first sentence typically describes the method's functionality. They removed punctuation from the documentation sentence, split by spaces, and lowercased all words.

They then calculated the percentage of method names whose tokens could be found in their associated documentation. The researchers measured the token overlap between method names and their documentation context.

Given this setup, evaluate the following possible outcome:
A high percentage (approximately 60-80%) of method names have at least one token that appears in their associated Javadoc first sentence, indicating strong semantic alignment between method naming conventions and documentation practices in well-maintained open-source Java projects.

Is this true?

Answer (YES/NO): NO